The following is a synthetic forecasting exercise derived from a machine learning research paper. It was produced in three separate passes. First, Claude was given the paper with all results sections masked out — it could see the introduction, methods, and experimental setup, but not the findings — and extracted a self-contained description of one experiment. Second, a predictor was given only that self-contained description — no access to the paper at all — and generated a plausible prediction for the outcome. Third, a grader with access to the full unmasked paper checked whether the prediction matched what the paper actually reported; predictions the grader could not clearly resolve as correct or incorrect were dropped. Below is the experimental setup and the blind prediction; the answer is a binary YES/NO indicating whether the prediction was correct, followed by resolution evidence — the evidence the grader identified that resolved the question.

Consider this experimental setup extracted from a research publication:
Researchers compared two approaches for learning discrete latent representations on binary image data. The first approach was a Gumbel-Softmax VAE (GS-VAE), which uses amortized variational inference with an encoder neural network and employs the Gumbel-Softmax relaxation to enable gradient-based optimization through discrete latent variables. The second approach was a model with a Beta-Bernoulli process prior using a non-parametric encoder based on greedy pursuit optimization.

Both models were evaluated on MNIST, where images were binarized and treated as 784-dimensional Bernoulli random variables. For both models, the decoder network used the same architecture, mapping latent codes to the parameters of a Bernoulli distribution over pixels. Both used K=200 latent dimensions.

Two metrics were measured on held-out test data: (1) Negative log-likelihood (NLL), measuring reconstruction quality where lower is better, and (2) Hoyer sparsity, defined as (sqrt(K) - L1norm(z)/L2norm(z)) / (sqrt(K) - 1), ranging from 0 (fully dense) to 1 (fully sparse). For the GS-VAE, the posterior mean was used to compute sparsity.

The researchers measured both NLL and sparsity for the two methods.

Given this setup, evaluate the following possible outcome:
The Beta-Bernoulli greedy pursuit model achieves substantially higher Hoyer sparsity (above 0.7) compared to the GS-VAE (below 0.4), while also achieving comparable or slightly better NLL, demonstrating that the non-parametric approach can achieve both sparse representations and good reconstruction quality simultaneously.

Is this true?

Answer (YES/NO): NO